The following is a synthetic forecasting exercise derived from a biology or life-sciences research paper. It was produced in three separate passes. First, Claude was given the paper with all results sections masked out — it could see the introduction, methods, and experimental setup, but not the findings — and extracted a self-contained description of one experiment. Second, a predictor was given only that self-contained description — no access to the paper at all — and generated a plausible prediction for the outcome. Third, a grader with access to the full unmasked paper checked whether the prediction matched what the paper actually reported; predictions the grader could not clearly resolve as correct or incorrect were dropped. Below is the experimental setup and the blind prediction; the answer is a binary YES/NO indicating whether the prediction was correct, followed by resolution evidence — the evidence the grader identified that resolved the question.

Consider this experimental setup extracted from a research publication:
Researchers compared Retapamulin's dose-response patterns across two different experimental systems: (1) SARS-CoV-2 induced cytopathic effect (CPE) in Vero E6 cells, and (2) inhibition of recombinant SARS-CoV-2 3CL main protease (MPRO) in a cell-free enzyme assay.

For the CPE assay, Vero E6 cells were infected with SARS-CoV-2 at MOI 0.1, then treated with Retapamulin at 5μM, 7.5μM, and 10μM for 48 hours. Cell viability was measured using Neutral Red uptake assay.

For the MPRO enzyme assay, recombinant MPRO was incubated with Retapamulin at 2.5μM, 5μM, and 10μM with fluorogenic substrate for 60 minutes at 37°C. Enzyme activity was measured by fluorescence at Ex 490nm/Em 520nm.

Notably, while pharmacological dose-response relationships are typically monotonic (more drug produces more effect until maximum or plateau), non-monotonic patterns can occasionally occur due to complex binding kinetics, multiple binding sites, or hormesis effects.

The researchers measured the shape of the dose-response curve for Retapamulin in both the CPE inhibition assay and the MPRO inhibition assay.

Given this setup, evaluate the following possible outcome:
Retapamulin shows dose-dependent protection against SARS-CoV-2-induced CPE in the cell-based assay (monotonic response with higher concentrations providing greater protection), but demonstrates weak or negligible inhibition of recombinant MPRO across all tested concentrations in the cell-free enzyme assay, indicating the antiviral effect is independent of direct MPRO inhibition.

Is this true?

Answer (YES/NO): NO